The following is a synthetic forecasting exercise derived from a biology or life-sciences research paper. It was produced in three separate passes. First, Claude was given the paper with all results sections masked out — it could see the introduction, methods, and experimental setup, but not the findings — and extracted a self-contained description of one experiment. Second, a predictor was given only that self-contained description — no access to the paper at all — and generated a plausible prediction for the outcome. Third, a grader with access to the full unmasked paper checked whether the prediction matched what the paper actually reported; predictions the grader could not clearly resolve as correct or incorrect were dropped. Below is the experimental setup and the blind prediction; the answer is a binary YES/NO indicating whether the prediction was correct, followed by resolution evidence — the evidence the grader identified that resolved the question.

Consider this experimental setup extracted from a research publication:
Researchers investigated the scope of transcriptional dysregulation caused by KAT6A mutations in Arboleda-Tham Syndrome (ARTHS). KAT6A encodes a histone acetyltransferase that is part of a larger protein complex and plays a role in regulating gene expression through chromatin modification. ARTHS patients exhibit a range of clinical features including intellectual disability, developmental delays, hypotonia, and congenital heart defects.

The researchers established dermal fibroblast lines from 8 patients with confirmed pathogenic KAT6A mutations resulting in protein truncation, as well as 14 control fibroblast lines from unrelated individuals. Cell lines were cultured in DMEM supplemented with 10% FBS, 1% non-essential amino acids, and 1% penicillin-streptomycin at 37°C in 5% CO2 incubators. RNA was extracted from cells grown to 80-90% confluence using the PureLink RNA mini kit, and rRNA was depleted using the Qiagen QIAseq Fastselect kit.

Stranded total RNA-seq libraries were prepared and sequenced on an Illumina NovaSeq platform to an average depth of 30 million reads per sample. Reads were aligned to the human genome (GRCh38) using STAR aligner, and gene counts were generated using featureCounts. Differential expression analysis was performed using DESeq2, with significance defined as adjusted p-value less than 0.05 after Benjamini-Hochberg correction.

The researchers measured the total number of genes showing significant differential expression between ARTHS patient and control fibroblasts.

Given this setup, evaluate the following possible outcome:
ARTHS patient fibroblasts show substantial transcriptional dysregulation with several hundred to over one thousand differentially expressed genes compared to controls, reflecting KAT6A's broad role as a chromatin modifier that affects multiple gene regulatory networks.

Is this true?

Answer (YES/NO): NO